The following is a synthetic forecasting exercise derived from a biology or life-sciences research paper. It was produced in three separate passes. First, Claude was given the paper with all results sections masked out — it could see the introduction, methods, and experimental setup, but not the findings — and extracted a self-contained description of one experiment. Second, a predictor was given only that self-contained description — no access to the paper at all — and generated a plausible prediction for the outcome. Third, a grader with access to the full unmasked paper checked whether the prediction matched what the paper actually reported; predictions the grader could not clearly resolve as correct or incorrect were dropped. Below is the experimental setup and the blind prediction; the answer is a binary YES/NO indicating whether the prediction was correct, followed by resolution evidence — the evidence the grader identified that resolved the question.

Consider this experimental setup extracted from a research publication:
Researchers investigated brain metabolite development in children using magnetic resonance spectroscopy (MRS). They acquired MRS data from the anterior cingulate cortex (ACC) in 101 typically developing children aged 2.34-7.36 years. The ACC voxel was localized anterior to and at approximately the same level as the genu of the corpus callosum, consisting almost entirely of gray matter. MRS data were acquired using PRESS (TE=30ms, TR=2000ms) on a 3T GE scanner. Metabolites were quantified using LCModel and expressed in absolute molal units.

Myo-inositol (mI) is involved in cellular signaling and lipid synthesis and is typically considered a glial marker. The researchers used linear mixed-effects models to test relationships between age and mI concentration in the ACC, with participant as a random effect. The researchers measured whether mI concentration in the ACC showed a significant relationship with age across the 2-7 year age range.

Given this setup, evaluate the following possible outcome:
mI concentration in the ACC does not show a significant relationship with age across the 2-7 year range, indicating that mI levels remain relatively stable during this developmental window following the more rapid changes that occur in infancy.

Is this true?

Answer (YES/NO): NO